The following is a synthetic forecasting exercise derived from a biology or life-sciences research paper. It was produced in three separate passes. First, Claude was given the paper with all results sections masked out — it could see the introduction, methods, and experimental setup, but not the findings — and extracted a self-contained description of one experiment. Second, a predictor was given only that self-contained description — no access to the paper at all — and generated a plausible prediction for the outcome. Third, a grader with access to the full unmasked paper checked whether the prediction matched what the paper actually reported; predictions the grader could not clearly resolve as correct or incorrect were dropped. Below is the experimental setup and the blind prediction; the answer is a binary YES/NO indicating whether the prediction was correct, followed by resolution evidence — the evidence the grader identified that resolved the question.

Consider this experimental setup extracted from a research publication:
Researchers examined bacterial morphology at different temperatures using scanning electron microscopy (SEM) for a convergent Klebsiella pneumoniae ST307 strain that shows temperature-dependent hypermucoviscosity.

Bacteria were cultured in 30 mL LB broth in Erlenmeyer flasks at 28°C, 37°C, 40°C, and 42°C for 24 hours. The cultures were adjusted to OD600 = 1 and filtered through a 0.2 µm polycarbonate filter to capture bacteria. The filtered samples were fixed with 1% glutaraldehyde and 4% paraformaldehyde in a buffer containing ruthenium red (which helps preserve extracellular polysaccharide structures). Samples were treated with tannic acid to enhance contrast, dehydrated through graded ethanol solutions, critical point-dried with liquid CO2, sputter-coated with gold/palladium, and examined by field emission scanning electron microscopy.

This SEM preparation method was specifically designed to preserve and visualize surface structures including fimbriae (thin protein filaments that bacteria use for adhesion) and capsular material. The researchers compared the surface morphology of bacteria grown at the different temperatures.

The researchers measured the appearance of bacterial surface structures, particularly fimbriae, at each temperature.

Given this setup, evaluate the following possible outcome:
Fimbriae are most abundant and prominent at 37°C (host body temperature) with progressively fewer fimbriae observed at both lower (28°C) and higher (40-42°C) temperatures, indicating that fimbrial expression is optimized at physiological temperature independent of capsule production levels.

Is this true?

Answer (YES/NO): NO